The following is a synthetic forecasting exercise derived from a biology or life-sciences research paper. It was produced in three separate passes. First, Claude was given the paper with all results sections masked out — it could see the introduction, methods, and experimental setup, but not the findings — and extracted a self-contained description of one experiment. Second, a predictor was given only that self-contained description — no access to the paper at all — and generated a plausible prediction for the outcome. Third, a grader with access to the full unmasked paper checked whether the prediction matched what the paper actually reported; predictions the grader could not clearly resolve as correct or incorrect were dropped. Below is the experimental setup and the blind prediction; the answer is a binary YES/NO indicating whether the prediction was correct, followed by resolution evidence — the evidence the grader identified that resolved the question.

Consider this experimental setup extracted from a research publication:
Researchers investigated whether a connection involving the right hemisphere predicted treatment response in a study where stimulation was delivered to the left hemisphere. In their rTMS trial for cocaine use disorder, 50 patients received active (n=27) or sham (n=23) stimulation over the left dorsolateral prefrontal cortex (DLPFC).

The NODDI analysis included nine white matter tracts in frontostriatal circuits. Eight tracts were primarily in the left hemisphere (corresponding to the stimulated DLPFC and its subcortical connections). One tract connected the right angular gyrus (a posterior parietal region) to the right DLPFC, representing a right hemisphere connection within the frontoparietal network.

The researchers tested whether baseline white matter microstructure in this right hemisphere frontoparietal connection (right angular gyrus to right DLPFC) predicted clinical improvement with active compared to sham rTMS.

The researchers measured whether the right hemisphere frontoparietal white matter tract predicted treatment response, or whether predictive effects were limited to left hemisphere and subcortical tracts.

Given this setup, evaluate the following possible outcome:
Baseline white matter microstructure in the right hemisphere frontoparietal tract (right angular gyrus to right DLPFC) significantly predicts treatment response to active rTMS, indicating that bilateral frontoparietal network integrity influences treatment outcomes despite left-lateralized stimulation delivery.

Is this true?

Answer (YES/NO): NO